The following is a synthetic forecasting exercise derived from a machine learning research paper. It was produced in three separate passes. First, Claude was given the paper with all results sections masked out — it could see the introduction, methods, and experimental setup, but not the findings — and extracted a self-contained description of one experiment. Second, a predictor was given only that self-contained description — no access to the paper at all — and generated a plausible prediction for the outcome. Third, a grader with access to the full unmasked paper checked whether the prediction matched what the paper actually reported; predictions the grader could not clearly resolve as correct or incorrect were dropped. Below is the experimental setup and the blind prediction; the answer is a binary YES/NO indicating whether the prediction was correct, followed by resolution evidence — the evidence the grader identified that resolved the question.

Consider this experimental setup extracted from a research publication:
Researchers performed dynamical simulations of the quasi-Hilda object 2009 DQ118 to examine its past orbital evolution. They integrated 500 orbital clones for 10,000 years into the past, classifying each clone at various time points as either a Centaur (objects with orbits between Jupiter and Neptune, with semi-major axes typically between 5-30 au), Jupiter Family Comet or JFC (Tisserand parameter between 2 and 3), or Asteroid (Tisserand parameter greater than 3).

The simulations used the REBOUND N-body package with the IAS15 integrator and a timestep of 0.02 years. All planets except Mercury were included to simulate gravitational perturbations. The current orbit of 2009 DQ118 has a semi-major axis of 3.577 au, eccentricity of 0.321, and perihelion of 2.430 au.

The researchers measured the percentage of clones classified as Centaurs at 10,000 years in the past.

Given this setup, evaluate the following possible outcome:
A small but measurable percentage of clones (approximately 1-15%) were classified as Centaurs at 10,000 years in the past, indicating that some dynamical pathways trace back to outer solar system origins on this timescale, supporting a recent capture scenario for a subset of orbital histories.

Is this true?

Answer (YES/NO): NO